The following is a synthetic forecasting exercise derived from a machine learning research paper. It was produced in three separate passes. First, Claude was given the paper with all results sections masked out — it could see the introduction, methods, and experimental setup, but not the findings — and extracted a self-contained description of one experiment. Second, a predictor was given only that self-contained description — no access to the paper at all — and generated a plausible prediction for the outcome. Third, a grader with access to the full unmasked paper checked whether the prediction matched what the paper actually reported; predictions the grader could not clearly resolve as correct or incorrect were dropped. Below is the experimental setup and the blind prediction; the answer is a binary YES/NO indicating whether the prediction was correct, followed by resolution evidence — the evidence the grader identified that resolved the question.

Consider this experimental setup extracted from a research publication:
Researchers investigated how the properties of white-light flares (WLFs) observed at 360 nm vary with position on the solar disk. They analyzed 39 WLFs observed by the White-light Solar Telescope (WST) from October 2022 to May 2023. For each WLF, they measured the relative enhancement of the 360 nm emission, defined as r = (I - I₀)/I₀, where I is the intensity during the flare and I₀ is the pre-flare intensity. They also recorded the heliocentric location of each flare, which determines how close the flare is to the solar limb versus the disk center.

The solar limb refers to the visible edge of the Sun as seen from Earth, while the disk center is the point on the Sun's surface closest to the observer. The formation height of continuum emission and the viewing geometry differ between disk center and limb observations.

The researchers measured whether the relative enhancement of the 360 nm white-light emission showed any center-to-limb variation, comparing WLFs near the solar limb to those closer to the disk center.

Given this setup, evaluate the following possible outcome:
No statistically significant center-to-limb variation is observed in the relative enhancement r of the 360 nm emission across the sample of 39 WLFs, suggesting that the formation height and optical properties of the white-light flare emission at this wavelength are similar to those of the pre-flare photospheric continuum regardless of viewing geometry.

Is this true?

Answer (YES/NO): NO